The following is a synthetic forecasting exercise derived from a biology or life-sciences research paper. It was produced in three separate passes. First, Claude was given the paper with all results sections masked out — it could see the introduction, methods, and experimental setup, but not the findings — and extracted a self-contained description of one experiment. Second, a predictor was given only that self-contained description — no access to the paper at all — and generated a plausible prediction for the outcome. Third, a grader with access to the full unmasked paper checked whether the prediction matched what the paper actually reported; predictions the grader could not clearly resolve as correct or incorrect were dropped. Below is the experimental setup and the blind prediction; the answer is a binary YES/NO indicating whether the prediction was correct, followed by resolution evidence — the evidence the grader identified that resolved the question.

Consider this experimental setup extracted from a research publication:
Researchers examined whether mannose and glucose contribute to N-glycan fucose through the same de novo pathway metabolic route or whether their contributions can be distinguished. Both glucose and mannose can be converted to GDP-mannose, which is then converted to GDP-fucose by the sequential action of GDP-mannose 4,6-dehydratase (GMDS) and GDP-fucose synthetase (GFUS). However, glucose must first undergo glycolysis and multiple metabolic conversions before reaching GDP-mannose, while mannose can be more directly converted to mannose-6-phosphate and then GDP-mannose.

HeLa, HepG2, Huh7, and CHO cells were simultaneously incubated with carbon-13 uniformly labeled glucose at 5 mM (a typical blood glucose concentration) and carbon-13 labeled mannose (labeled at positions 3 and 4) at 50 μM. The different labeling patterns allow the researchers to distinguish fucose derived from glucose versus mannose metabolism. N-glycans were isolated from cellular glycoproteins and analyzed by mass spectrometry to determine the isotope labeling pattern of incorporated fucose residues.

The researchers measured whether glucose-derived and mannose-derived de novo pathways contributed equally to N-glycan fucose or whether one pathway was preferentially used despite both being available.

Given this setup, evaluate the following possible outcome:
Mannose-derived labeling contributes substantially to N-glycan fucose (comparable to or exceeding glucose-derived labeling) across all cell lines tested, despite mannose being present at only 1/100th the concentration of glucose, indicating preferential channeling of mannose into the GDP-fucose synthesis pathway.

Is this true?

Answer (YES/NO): NO